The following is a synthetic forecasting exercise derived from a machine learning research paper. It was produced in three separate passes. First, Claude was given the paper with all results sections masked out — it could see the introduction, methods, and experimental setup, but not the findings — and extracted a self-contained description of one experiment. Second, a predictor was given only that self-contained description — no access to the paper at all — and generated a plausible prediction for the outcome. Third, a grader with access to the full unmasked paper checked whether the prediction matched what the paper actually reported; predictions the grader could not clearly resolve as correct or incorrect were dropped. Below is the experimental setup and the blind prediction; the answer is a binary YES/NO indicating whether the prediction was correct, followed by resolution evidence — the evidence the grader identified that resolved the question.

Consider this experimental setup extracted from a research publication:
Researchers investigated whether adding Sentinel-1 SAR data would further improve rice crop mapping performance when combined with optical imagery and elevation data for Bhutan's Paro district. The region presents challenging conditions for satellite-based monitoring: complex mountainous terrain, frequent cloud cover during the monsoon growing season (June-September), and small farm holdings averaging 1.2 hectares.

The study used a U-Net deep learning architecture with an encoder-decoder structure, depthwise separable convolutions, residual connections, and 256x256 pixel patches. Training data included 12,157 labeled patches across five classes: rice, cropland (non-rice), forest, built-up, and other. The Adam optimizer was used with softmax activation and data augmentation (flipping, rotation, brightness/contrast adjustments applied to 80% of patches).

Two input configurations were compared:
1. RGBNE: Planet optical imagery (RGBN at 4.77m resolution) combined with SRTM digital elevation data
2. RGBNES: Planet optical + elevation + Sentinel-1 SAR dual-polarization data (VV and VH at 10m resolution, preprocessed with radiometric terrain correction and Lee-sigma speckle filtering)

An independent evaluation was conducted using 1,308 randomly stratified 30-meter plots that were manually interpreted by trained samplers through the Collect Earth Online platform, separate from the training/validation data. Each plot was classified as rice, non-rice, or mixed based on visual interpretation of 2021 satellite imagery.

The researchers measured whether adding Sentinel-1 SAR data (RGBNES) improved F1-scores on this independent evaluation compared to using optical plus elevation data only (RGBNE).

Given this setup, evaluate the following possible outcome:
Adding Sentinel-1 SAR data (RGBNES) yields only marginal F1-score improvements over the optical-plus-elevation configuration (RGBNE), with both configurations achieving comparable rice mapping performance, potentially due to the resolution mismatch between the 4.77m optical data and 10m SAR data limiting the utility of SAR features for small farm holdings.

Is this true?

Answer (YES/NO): NO